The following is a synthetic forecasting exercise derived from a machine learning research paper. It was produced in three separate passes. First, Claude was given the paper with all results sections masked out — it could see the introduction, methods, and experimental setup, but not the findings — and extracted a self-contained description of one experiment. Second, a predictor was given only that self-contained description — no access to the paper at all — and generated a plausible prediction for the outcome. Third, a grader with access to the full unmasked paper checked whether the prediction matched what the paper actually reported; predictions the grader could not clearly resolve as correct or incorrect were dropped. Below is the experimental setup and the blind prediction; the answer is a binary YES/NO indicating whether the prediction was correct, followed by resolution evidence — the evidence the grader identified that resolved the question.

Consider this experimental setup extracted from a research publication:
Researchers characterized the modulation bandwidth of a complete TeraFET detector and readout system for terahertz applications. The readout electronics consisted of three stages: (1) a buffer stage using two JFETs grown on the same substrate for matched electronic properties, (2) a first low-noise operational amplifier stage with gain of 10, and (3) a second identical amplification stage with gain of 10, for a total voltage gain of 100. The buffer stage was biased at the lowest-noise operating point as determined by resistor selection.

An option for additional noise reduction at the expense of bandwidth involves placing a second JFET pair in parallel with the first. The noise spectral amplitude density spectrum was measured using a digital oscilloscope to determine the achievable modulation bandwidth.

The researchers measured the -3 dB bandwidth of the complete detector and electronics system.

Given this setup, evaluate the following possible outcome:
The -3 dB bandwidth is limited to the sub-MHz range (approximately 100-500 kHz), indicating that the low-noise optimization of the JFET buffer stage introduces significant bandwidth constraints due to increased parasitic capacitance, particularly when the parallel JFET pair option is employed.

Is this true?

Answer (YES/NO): NO